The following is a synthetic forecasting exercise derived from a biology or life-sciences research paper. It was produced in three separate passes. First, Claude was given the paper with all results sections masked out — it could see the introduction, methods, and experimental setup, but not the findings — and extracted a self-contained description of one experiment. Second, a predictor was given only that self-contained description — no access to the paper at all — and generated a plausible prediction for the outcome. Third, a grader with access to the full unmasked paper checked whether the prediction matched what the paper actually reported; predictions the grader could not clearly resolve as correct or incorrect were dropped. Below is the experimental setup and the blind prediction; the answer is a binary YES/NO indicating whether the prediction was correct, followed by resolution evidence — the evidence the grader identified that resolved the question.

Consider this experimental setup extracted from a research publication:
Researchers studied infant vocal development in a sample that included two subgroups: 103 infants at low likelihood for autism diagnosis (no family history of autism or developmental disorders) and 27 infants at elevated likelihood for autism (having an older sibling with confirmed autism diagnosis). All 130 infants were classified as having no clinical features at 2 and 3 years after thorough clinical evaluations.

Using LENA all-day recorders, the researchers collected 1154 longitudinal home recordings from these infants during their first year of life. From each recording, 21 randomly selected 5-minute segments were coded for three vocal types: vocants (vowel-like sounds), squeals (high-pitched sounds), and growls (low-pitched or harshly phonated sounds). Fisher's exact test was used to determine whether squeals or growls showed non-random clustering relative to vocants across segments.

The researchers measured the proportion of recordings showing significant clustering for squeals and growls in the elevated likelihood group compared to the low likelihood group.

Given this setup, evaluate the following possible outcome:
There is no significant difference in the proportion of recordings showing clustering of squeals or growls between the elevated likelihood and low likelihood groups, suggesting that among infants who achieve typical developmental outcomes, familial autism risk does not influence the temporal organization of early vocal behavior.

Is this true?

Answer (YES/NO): YES